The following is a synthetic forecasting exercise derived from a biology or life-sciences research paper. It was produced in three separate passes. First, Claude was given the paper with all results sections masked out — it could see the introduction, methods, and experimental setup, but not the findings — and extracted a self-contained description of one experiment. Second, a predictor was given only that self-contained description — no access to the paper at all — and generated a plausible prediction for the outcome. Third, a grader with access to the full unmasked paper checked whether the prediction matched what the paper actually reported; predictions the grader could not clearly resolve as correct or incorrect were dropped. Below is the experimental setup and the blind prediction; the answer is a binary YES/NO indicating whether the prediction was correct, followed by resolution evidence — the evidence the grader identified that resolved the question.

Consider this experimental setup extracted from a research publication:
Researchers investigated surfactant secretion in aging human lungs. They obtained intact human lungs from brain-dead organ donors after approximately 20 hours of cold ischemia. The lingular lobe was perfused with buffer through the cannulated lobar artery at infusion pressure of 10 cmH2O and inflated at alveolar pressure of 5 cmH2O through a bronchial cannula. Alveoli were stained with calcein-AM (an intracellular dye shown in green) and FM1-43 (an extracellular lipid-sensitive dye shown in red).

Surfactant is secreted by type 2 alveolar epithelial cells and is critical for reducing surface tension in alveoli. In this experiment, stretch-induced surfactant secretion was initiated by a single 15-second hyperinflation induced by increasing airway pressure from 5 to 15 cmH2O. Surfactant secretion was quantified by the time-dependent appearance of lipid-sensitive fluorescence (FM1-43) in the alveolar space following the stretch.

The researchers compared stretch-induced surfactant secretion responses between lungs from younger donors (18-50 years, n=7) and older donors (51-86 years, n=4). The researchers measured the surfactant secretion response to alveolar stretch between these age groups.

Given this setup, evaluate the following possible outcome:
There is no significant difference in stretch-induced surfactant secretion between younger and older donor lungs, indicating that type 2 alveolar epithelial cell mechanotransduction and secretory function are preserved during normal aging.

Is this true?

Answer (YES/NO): NO